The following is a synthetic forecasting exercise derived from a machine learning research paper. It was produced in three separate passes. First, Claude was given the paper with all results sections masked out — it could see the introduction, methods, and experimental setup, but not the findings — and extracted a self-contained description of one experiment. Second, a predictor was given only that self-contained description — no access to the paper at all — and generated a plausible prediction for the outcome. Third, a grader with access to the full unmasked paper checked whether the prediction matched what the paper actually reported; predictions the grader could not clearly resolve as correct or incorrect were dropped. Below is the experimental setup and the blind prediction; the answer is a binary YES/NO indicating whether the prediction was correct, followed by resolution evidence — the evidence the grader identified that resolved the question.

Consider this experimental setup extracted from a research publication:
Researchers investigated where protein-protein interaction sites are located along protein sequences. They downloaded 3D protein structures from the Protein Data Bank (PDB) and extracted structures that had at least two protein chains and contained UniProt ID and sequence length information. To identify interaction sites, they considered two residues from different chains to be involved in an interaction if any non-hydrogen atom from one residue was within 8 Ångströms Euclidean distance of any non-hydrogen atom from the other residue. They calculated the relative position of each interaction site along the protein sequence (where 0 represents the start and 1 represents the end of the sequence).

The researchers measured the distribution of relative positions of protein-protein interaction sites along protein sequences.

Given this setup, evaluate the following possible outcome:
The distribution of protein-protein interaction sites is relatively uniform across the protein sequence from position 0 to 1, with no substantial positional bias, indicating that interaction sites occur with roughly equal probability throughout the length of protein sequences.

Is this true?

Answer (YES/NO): YES